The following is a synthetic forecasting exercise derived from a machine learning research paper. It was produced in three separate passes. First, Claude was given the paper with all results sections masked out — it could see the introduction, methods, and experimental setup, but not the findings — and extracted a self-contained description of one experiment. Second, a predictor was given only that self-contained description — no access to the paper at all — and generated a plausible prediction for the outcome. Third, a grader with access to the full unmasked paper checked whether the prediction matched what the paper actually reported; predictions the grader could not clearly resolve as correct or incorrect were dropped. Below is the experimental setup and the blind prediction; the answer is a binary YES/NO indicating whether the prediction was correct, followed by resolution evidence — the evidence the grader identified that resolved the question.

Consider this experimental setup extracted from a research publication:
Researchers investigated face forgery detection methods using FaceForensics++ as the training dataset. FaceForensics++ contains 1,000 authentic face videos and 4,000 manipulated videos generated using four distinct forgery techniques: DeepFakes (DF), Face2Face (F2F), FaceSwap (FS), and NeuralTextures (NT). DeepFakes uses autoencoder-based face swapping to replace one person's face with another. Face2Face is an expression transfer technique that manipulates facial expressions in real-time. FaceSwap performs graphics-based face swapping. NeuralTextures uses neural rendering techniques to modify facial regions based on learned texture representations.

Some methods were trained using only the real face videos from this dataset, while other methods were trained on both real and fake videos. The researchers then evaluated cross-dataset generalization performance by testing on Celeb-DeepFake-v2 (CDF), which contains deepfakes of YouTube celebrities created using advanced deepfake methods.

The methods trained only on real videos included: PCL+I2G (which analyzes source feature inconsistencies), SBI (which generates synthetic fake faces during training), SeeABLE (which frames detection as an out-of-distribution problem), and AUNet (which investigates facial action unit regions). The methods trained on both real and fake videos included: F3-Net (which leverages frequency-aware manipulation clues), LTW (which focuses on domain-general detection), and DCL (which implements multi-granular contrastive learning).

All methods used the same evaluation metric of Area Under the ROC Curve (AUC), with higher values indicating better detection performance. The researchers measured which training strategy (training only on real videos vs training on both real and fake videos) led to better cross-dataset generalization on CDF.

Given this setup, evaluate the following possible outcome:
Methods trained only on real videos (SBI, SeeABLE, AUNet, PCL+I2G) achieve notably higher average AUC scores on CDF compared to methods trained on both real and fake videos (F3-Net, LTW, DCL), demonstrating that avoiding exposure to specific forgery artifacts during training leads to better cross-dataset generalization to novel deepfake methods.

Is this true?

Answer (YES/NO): YES